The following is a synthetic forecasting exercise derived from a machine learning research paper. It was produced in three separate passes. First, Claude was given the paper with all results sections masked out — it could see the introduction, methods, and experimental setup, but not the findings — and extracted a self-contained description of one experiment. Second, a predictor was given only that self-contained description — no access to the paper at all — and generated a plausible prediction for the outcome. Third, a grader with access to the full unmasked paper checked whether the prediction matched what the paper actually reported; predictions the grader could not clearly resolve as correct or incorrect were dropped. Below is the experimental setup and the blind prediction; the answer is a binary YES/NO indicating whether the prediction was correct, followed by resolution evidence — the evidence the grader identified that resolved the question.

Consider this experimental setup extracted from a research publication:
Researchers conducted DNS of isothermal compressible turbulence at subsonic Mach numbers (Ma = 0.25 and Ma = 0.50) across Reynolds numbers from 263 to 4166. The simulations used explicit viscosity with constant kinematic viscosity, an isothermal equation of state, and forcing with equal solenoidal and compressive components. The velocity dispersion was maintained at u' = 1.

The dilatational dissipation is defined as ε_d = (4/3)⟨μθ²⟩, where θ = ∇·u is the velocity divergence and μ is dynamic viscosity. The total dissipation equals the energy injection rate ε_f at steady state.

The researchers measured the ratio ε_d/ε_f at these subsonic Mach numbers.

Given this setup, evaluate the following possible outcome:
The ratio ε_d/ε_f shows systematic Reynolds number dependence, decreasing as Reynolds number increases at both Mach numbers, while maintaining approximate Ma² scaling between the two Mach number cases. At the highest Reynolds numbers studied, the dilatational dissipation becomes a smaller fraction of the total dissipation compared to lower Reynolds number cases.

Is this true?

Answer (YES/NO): NO